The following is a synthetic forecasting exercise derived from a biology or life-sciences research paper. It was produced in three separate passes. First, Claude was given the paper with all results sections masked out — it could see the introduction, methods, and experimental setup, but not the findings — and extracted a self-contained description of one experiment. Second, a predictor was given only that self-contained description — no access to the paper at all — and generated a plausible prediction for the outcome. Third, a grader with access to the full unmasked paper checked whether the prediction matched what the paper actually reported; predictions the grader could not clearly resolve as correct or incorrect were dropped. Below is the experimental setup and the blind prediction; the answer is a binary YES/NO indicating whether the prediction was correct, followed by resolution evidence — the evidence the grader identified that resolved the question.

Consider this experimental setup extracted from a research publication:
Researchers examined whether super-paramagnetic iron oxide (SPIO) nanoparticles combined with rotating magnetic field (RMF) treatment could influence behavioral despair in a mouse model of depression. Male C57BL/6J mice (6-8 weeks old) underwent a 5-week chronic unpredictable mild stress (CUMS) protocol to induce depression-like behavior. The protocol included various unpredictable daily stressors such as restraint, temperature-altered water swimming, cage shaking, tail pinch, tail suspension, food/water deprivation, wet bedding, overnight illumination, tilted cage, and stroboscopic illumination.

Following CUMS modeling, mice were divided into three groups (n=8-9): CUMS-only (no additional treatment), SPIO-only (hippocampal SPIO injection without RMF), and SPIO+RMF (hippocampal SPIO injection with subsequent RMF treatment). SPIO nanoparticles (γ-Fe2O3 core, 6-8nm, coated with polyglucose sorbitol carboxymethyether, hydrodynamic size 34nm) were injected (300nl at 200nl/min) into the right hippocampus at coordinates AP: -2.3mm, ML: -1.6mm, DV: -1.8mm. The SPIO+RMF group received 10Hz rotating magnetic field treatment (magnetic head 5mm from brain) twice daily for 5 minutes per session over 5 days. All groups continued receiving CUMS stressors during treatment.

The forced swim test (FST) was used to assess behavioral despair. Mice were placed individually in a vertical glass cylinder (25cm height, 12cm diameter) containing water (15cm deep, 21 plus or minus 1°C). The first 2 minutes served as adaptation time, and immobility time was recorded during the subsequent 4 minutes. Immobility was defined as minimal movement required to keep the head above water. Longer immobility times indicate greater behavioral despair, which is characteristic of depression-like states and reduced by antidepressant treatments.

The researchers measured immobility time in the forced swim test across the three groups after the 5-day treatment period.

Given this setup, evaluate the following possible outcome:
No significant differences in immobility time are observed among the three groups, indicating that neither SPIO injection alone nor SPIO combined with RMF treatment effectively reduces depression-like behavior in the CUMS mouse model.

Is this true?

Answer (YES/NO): NO